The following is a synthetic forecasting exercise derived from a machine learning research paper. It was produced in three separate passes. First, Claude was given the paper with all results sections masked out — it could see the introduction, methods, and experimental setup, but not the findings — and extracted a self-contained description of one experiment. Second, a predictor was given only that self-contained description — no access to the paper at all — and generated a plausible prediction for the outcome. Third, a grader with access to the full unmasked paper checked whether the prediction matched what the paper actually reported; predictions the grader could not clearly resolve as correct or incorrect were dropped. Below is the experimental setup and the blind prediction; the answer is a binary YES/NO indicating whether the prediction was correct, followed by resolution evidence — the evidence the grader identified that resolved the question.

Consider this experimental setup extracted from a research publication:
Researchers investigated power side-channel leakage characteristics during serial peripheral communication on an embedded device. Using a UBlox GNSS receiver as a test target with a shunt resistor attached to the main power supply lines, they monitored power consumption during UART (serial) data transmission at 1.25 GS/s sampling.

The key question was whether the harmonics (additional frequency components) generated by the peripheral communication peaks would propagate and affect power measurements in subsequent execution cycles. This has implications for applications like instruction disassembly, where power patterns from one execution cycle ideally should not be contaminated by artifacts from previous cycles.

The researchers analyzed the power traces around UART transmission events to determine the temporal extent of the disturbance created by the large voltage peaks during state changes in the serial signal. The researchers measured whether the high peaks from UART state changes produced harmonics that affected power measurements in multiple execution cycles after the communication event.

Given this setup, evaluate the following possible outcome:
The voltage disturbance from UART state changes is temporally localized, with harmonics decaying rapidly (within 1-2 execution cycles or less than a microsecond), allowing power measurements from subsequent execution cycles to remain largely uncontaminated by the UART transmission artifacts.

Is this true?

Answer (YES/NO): NO